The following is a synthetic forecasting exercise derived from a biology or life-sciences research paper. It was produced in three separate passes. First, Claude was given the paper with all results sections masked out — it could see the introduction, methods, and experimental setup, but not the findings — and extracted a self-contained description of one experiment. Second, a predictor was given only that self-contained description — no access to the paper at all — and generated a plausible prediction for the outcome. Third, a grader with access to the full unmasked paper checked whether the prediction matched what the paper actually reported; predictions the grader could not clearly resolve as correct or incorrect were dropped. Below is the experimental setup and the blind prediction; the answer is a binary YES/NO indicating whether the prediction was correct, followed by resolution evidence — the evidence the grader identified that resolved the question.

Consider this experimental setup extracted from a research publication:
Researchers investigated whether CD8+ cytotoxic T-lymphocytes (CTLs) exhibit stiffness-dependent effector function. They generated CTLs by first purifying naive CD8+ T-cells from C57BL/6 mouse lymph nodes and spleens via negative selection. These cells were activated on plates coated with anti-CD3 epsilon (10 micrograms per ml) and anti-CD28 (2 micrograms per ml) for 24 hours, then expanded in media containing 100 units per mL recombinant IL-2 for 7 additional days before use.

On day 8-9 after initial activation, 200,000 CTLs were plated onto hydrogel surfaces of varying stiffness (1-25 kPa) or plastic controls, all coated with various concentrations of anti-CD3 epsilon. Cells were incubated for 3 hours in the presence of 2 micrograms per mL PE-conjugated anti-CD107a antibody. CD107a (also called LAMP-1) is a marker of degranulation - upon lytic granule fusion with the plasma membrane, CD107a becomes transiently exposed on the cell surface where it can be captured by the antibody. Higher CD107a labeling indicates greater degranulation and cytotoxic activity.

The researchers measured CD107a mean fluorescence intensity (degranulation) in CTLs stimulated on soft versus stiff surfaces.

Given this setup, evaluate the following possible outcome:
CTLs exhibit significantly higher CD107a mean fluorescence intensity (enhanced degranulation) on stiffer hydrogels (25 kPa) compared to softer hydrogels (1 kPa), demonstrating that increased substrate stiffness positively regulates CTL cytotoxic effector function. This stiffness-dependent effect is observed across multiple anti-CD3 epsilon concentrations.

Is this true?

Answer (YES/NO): YES